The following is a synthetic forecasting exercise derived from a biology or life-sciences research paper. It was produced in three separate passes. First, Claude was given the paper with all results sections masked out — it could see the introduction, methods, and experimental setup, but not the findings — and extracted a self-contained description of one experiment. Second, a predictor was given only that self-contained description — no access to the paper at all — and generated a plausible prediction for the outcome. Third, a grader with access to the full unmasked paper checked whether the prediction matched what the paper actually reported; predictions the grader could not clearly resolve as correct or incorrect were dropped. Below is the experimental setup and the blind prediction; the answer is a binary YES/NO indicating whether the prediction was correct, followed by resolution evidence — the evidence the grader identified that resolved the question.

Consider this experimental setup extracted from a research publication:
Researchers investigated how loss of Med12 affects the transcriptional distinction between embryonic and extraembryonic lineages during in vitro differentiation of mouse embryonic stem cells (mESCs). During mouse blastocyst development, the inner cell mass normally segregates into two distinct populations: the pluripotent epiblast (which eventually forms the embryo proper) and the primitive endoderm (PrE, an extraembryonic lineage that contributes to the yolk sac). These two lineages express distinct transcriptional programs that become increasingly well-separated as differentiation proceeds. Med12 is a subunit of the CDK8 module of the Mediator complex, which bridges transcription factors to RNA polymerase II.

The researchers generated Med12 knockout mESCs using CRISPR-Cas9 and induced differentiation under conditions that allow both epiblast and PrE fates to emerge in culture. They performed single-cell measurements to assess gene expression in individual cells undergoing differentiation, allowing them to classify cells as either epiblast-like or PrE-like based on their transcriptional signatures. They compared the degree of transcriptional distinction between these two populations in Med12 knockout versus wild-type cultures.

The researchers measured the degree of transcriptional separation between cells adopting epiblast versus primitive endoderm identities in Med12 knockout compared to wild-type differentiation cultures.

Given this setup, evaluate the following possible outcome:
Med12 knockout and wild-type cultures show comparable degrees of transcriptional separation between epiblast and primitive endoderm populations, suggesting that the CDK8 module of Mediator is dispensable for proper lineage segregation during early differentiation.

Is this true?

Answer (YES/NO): NO